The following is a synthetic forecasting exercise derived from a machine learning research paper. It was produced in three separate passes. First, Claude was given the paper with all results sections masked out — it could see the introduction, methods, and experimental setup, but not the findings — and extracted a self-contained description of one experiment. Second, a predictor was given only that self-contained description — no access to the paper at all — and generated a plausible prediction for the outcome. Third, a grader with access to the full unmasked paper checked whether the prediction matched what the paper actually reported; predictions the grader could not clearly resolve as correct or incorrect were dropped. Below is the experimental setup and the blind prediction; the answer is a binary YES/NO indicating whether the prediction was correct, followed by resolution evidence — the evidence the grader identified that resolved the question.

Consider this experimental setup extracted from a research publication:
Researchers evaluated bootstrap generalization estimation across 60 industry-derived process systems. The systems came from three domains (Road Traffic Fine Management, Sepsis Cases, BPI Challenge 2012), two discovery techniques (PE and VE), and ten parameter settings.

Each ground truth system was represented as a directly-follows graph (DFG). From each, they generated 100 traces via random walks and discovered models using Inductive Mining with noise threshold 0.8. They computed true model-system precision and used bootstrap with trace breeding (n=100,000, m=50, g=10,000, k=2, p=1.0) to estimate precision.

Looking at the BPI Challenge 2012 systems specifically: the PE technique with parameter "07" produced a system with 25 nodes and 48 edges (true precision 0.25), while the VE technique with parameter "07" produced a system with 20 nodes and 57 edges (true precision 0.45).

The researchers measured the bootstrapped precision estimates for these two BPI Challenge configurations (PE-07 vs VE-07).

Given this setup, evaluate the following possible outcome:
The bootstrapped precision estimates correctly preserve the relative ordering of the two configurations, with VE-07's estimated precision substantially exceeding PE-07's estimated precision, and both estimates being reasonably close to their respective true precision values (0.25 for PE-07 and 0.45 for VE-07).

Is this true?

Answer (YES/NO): NO